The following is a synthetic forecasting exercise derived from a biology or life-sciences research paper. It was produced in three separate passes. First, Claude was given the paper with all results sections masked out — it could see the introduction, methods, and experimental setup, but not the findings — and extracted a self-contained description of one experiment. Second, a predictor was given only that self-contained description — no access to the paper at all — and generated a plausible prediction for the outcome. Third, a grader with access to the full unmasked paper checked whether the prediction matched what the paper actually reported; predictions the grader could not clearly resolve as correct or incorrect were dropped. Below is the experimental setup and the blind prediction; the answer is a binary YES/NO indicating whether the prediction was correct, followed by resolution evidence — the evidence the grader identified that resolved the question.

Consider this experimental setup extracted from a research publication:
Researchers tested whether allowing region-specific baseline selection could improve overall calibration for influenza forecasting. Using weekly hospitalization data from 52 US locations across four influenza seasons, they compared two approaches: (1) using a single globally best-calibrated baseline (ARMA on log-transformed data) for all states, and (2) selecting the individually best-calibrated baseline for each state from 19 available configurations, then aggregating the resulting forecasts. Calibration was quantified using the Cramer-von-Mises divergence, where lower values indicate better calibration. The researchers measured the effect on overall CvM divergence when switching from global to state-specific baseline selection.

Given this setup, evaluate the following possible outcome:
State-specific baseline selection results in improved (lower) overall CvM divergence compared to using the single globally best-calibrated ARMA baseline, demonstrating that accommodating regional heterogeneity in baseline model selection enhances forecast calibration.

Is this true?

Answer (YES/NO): YES